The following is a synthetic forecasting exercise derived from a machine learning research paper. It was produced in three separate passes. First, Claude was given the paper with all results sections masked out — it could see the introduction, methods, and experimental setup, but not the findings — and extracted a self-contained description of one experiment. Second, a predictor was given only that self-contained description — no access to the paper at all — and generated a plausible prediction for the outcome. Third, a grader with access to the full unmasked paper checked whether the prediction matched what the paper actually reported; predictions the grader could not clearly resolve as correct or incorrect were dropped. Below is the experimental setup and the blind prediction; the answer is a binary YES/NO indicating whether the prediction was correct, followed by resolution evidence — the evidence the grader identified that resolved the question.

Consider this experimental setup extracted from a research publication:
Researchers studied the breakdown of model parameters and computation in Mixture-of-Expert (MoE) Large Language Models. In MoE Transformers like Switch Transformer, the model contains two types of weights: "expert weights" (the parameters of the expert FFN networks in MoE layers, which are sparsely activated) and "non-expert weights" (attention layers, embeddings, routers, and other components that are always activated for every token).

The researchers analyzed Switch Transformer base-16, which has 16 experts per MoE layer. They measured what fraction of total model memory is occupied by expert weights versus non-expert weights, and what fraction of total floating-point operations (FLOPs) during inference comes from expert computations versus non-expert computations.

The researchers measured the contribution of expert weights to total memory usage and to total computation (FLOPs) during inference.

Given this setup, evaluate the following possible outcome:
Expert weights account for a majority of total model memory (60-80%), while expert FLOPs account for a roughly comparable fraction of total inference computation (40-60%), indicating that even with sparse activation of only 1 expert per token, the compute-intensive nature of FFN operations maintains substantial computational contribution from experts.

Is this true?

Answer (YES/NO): NO